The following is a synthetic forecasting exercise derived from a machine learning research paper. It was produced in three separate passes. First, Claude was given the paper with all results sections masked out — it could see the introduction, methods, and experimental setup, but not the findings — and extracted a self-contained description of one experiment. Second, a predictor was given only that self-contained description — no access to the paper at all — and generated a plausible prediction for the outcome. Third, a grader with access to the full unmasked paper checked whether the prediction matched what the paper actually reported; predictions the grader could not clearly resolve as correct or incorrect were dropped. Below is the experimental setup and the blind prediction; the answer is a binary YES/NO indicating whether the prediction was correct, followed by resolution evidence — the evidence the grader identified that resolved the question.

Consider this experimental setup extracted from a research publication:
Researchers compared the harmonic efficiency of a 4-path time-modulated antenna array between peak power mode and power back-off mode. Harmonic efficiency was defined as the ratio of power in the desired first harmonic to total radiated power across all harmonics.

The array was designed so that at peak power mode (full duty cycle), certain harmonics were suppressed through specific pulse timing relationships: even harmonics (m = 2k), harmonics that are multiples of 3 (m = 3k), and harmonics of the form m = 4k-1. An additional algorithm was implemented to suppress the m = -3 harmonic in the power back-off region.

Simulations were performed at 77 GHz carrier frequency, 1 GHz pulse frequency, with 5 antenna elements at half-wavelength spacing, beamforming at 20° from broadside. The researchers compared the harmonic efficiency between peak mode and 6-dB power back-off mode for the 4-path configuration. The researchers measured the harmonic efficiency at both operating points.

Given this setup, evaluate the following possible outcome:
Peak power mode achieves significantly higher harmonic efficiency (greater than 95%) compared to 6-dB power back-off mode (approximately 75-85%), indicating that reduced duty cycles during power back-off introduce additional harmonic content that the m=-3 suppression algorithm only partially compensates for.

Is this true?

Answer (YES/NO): NO